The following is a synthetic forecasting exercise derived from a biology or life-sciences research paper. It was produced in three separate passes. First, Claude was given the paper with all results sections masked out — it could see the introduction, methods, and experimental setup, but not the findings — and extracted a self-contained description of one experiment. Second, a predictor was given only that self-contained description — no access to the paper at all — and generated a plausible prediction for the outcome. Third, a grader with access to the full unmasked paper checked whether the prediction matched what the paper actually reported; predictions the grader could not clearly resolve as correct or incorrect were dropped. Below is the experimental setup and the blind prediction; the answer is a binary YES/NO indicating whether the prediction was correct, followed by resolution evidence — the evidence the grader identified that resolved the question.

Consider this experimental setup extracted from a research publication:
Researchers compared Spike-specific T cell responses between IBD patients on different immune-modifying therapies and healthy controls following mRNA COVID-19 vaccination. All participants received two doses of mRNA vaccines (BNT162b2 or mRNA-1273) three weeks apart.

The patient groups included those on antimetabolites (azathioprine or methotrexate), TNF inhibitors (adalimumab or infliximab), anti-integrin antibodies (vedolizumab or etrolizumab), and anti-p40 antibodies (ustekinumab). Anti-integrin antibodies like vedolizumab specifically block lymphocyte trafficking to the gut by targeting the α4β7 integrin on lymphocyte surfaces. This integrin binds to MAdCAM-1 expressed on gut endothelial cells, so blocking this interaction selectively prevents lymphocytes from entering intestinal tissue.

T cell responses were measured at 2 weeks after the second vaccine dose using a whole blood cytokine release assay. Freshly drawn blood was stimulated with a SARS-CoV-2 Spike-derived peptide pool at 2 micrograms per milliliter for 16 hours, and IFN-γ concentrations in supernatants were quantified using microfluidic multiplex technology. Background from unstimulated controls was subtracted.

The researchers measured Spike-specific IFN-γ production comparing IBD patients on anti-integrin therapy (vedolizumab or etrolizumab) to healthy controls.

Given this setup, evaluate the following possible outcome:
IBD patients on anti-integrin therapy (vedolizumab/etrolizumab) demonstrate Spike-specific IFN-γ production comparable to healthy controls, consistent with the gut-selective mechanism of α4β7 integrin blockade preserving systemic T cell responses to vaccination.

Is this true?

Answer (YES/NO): YES